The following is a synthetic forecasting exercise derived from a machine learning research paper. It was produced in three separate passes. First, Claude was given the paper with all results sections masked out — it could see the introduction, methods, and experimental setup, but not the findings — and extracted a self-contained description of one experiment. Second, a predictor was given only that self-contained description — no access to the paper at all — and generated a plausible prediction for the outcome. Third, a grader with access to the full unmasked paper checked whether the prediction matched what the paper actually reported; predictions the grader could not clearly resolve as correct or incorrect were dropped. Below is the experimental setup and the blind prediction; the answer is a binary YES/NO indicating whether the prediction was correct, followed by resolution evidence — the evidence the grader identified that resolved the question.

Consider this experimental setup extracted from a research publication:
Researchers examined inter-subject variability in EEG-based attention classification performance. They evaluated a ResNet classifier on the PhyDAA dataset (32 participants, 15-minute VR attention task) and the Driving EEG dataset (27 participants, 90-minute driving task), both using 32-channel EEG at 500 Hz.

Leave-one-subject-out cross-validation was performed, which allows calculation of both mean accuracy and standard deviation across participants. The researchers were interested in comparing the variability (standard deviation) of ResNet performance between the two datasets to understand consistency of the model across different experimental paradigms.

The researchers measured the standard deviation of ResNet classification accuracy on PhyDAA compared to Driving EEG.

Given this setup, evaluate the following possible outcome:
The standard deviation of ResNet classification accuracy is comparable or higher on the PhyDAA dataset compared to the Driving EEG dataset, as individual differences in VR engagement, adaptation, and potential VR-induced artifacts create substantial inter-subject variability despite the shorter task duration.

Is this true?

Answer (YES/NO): NO